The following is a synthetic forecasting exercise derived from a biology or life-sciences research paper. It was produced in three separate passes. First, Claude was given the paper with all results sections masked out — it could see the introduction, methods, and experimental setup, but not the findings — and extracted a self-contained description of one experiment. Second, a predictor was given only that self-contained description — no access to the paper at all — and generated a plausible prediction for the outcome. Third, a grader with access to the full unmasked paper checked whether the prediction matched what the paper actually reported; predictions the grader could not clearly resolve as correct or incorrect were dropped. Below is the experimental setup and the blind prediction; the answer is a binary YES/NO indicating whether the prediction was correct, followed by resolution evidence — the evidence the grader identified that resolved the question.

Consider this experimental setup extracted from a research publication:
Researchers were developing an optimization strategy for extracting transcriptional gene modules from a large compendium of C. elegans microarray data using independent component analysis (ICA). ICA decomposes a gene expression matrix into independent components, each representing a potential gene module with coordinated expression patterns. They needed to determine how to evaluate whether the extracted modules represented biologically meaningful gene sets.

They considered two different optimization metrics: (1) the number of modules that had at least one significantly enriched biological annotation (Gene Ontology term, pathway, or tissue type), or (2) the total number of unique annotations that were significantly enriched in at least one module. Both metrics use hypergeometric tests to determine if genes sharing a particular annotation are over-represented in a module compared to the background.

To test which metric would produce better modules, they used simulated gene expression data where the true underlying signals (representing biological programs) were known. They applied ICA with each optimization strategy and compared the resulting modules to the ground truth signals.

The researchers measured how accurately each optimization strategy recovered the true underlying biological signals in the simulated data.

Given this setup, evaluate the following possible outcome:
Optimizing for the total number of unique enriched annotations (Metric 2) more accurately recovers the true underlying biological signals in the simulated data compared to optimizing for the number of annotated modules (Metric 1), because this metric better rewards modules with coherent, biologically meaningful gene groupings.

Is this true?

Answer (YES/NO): YES